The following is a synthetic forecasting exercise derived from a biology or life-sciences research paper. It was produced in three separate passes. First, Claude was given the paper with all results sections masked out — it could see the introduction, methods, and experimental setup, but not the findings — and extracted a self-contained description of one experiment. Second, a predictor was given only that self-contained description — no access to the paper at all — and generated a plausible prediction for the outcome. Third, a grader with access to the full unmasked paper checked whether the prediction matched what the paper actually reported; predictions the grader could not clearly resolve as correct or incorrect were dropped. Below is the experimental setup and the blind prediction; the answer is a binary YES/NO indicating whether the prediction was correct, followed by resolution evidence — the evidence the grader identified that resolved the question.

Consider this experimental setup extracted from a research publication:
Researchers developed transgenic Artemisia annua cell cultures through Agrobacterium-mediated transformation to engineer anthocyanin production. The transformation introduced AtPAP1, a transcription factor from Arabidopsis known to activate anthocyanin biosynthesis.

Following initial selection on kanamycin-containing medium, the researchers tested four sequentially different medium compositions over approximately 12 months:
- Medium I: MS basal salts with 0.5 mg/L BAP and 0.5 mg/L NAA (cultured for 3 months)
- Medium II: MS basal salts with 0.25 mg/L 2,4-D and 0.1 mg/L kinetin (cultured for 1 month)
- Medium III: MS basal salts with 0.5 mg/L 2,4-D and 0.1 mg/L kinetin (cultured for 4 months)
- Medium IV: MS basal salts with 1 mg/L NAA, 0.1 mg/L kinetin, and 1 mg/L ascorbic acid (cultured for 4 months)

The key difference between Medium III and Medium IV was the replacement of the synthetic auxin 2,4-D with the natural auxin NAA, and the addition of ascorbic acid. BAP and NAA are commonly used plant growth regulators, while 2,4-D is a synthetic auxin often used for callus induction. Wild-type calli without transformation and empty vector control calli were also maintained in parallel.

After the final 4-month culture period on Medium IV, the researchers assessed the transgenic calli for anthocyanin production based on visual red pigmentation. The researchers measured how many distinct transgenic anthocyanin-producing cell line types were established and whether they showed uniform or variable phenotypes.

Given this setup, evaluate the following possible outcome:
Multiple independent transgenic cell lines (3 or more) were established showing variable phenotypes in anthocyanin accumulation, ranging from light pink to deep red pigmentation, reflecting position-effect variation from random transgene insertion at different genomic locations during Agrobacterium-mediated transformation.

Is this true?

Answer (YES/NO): YES